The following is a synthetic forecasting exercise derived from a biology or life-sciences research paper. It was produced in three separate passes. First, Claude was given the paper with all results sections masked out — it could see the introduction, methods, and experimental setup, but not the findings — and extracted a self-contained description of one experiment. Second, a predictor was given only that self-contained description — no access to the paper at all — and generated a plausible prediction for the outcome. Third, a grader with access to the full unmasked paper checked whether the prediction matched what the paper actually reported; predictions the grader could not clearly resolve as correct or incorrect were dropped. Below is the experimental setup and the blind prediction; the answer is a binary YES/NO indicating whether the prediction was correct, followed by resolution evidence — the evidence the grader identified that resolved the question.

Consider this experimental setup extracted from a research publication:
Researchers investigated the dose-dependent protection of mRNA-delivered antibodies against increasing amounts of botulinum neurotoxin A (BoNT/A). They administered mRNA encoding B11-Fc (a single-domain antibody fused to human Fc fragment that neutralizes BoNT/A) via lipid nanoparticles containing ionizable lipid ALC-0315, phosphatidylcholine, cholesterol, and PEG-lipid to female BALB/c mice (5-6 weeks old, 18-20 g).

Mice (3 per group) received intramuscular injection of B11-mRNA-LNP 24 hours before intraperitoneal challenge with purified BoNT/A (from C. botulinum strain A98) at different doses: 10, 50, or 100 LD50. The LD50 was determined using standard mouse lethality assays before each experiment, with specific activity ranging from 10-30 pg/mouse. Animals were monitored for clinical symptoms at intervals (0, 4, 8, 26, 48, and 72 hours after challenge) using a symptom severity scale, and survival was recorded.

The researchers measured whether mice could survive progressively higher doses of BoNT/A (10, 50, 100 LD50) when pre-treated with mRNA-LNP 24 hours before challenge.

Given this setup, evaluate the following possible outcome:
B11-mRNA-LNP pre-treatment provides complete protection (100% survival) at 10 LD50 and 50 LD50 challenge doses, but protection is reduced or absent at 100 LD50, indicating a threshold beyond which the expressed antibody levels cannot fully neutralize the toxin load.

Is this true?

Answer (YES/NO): NO